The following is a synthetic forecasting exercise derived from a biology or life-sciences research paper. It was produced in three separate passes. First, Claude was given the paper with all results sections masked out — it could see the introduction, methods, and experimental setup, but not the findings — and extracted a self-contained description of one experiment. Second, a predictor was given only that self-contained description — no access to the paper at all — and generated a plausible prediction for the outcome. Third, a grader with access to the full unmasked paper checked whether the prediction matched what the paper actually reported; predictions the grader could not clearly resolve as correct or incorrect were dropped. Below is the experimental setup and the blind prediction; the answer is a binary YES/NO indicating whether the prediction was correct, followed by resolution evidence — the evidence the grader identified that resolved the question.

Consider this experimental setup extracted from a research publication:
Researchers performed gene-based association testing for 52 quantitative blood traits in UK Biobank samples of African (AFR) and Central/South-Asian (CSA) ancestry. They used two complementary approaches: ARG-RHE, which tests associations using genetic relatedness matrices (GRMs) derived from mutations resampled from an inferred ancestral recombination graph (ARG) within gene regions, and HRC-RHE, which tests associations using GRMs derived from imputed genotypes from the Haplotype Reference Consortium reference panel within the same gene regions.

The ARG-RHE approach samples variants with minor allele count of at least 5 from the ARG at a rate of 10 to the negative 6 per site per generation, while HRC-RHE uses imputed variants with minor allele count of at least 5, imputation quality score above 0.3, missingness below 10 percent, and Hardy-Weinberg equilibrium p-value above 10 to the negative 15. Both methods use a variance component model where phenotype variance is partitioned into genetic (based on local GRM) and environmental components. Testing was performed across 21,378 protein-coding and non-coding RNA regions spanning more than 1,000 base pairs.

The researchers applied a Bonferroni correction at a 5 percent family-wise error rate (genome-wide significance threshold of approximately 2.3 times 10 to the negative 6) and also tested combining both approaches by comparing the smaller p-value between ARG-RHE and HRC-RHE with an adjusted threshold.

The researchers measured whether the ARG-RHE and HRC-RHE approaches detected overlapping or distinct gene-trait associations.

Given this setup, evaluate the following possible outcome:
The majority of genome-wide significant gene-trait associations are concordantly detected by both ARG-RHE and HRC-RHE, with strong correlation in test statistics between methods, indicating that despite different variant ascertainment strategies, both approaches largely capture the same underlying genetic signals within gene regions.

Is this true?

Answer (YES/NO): NO